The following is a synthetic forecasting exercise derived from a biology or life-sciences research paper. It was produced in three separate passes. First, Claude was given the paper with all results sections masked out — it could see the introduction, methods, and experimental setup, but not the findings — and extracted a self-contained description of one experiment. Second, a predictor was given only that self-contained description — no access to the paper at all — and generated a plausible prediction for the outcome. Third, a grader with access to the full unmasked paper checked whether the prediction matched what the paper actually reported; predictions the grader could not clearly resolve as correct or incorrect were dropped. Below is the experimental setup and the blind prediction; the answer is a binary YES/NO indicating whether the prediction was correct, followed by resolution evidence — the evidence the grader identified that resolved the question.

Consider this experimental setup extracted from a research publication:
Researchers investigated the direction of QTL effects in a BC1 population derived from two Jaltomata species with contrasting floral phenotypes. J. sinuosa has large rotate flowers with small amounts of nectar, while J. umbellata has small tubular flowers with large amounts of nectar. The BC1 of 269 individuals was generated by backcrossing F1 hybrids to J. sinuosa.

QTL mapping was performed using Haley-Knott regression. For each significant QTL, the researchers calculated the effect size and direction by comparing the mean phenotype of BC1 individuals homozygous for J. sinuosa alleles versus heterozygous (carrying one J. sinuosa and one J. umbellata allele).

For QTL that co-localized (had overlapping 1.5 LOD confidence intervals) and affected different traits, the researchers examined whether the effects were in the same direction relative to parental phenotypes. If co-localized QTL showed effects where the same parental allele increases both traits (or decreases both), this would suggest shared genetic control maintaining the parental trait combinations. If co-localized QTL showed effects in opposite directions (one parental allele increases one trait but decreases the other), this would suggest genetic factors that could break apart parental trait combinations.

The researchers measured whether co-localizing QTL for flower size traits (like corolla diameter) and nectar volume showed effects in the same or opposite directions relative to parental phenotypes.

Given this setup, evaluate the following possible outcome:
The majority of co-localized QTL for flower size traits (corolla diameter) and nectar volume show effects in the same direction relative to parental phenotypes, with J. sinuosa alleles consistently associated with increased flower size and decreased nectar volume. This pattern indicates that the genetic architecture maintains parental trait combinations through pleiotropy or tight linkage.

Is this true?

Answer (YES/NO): NO